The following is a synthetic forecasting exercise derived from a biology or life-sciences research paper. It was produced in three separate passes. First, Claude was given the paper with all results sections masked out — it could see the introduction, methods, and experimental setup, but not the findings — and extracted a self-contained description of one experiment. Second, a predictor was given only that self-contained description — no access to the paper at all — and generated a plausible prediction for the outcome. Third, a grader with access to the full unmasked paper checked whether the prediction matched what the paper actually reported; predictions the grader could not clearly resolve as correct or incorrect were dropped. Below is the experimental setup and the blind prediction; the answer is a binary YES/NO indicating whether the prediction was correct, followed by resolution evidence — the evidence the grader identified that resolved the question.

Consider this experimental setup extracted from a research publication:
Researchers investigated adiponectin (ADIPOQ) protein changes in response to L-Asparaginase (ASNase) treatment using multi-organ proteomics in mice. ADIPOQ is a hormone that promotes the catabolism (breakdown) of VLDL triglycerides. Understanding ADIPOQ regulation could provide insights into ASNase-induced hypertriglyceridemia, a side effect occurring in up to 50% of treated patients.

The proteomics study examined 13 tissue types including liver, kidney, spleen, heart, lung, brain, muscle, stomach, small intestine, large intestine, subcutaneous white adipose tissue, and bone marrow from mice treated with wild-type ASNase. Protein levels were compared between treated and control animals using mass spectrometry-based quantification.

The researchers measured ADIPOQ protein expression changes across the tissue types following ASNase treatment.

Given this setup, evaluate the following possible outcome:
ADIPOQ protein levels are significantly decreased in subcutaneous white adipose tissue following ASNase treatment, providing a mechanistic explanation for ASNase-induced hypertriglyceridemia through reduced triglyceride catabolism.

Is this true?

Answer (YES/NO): NO